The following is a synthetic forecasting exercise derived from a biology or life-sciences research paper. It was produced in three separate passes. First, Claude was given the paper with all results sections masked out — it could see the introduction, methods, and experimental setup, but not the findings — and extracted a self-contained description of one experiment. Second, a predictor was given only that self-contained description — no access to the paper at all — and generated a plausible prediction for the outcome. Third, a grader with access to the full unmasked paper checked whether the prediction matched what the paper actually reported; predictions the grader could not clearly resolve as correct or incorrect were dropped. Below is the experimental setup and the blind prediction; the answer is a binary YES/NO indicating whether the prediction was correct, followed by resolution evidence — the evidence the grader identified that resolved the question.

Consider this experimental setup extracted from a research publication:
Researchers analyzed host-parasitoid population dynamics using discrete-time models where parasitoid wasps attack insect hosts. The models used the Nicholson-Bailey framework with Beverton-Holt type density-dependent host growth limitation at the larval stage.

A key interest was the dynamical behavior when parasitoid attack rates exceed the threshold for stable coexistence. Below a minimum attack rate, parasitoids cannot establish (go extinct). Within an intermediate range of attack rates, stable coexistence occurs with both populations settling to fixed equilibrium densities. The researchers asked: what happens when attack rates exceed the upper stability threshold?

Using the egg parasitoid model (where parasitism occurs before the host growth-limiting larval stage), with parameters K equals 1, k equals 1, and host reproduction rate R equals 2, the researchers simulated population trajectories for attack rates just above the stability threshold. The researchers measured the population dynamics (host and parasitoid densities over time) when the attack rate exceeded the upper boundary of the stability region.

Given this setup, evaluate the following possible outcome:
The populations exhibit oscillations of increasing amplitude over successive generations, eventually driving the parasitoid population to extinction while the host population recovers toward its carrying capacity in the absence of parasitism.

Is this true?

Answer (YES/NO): NO